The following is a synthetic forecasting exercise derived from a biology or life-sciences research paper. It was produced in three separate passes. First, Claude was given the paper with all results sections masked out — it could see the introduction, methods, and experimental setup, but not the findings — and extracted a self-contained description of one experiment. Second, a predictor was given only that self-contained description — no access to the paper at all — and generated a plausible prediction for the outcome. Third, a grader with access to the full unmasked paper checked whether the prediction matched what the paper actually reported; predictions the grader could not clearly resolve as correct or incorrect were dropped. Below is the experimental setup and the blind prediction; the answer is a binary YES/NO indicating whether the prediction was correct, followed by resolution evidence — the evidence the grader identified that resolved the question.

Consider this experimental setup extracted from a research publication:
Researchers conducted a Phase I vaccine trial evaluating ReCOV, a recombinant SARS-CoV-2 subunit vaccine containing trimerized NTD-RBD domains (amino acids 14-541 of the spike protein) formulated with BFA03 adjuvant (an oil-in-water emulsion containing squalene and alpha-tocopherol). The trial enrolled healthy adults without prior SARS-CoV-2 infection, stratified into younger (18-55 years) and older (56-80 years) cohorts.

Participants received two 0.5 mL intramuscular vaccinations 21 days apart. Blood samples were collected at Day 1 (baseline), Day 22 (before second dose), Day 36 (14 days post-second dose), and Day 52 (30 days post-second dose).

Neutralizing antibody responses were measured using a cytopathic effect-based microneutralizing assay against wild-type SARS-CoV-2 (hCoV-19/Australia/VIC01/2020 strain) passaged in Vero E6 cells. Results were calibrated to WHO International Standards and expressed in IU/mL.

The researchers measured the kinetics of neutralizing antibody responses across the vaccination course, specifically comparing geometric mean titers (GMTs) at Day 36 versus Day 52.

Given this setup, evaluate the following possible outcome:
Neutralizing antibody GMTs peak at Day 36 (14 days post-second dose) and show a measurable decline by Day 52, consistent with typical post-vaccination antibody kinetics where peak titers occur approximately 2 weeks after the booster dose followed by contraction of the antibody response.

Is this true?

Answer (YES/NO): YES